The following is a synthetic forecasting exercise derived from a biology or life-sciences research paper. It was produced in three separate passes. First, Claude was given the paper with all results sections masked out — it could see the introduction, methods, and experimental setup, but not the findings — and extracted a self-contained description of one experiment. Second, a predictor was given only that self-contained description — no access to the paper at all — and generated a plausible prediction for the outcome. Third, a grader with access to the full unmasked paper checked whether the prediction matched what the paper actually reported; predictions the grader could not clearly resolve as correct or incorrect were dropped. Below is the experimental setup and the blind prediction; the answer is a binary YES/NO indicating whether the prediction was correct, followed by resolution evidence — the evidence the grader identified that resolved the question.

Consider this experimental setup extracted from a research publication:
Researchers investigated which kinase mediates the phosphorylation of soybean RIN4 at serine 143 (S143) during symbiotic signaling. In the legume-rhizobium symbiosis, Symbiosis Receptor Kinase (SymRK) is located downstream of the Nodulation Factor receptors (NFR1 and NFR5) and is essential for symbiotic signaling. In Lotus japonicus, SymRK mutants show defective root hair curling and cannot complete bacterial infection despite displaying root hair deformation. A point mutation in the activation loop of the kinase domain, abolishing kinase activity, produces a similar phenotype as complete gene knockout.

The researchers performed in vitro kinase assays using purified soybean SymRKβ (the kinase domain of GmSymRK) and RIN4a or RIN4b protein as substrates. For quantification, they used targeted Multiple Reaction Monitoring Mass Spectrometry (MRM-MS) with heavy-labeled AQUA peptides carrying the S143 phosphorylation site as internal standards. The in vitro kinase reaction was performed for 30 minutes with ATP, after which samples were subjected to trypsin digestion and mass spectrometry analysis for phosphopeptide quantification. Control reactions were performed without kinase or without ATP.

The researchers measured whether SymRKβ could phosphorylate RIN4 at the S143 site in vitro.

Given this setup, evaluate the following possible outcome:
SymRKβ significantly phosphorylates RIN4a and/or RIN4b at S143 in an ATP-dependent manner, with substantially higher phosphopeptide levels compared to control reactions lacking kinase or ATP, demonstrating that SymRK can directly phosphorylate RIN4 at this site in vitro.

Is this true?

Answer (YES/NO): YES